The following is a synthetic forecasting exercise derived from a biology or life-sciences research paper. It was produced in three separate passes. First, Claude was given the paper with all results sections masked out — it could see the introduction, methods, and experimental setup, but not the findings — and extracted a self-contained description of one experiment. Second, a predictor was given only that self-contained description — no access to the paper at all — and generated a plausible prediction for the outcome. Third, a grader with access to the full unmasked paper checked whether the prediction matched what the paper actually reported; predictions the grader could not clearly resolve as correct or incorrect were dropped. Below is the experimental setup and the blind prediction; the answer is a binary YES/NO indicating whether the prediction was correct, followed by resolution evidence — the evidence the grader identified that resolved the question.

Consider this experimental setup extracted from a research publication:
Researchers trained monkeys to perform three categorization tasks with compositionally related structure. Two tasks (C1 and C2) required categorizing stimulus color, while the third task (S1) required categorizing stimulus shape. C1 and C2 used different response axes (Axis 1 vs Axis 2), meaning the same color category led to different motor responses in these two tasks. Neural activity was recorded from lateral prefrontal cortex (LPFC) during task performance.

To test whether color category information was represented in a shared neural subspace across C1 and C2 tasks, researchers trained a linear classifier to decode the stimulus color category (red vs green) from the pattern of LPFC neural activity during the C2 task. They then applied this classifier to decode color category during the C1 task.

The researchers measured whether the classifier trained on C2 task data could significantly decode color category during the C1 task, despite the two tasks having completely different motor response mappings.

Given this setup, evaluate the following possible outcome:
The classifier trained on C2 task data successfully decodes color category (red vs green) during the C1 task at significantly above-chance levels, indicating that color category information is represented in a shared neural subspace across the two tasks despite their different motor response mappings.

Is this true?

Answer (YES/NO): YES